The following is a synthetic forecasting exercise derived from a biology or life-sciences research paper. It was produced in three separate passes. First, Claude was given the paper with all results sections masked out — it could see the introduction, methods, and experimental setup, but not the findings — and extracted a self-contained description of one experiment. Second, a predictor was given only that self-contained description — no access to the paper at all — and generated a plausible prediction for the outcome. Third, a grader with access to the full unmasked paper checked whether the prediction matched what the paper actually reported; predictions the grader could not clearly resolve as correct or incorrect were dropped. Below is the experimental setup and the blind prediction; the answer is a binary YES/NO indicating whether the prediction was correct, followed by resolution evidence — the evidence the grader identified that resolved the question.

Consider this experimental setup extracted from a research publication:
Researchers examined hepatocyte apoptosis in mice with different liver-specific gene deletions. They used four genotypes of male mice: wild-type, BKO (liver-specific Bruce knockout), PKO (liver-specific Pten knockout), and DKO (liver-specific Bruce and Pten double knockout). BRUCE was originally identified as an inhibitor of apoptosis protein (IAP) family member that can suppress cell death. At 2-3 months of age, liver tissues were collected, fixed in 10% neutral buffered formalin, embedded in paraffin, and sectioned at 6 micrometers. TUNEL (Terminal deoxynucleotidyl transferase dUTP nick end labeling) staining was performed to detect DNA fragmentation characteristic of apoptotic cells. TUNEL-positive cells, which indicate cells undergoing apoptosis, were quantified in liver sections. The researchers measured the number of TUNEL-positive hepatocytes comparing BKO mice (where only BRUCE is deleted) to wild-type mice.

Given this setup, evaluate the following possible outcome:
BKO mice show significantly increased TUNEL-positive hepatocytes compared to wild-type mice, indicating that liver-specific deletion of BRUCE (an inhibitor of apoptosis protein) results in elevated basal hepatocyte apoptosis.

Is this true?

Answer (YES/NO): NO